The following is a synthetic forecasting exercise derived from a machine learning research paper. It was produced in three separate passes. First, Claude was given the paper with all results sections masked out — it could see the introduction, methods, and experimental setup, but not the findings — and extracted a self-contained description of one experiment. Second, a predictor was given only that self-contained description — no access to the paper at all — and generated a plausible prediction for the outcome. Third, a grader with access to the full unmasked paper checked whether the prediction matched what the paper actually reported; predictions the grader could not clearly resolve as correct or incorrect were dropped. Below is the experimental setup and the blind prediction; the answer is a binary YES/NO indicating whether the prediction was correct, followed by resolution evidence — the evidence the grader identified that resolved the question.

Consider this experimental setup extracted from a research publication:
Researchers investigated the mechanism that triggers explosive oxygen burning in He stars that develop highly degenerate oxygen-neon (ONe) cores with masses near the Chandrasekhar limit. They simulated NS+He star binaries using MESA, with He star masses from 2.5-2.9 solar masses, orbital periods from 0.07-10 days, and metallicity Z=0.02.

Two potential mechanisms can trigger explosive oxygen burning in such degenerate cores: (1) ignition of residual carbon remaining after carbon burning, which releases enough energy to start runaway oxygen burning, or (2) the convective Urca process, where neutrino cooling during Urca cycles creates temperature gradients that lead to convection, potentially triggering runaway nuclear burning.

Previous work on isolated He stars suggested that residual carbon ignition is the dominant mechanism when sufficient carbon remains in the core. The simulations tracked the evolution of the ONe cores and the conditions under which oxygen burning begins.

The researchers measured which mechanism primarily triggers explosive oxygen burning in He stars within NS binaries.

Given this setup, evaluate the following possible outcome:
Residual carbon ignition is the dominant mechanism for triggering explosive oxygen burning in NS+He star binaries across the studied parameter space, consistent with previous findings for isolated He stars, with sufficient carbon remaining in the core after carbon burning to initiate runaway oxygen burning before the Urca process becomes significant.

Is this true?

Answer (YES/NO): NO